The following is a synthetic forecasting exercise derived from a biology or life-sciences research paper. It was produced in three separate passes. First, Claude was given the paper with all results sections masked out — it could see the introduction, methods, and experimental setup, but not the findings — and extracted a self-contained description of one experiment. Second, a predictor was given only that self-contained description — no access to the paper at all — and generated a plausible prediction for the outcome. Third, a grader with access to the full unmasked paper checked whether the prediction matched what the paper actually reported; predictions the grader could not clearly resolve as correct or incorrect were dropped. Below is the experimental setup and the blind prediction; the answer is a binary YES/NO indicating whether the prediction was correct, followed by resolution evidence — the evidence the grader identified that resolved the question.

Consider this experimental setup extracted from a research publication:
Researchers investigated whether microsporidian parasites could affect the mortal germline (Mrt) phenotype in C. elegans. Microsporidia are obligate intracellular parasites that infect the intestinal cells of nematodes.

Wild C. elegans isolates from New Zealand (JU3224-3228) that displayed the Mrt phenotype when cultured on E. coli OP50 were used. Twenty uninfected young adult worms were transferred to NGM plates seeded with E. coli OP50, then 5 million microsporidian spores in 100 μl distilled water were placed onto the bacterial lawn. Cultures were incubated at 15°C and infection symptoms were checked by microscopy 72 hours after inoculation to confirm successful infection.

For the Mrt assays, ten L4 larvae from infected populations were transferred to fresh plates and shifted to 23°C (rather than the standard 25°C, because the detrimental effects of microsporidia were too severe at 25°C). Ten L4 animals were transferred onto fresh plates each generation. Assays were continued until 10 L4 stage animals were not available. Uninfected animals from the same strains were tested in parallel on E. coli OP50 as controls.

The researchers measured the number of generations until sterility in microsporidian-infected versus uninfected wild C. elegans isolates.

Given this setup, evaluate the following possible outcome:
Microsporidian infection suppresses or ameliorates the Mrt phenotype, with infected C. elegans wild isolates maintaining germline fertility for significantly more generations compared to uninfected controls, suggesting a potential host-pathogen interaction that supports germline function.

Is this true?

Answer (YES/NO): YES